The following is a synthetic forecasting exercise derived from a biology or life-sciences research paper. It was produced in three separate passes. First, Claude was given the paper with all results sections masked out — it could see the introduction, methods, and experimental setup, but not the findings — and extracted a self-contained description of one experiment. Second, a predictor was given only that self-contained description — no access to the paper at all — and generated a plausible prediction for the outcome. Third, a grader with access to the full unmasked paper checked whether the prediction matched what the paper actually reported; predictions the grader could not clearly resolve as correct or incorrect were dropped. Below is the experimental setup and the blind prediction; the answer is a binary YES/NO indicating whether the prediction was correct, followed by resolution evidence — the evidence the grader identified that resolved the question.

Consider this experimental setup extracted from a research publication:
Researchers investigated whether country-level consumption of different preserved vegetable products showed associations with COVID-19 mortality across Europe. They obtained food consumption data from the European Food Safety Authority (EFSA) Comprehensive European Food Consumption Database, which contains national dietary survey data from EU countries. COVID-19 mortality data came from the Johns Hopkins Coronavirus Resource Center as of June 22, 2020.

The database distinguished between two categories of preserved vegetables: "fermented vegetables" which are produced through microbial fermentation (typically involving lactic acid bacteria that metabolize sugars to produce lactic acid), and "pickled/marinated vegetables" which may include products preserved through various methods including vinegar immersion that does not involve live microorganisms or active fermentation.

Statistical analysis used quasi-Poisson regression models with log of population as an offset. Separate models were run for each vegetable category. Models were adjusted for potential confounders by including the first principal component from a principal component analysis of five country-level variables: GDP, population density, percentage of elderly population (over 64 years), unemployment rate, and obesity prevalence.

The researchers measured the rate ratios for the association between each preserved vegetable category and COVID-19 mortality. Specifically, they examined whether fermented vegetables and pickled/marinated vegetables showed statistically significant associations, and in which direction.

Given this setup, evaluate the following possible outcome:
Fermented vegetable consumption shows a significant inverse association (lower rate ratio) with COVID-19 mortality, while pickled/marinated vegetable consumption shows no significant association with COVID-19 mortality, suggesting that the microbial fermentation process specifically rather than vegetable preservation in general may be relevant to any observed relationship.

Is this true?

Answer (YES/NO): YES